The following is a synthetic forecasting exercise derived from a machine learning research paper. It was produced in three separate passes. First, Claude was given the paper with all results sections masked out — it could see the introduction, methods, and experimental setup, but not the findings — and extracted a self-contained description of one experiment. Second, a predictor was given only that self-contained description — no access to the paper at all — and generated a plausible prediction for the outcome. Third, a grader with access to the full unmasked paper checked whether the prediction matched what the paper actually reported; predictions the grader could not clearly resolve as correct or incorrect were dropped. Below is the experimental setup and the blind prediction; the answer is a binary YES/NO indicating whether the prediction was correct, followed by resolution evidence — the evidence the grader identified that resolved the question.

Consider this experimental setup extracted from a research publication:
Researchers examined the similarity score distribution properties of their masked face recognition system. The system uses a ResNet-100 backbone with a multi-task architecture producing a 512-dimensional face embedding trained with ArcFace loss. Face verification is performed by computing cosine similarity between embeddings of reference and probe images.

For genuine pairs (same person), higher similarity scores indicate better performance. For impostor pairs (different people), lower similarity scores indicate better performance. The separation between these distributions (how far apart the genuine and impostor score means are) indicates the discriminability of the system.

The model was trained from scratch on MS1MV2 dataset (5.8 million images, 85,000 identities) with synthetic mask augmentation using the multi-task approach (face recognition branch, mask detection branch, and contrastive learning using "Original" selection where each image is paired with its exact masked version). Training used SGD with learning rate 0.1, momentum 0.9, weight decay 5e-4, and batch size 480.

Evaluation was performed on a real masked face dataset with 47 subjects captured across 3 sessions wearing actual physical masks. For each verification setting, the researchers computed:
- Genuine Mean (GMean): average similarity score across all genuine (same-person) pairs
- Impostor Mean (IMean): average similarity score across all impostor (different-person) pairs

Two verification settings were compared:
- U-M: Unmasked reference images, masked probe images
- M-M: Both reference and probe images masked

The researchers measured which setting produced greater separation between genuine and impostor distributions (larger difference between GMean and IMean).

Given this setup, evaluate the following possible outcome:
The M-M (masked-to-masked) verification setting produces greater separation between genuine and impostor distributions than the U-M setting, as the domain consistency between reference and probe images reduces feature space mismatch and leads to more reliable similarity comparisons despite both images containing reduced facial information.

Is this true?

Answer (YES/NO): YES